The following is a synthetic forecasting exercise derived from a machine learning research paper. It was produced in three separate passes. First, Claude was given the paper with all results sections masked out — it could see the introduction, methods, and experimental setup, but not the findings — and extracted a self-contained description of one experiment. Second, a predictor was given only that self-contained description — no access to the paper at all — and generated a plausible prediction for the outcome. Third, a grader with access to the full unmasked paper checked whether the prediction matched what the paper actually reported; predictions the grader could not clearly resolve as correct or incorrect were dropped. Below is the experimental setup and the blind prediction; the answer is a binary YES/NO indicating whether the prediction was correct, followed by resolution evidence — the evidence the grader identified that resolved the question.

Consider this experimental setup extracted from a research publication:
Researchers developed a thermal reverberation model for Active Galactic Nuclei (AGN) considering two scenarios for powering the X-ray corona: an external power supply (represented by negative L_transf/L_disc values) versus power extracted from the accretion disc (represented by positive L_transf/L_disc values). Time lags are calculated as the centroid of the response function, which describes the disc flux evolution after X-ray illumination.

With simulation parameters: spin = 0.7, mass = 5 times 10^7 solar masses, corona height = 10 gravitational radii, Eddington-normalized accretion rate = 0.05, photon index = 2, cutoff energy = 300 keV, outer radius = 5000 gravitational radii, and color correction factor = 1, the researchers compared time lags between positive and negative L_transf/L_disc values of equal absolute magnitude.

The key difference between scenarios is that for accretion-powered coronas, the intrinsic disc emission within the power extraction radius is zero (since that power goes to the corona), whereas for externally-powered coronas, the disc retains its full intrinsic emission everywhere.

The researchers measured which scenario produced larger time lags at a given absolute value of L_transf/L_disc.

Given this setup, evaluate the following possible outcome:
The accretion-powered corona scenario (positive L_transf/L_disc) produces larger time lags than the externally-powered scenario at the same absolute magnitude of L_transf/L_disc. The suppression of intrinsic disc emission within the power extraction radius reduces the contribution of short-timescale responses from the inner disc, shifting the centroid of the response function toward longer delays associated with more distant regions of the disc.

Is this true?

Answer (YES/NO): NO